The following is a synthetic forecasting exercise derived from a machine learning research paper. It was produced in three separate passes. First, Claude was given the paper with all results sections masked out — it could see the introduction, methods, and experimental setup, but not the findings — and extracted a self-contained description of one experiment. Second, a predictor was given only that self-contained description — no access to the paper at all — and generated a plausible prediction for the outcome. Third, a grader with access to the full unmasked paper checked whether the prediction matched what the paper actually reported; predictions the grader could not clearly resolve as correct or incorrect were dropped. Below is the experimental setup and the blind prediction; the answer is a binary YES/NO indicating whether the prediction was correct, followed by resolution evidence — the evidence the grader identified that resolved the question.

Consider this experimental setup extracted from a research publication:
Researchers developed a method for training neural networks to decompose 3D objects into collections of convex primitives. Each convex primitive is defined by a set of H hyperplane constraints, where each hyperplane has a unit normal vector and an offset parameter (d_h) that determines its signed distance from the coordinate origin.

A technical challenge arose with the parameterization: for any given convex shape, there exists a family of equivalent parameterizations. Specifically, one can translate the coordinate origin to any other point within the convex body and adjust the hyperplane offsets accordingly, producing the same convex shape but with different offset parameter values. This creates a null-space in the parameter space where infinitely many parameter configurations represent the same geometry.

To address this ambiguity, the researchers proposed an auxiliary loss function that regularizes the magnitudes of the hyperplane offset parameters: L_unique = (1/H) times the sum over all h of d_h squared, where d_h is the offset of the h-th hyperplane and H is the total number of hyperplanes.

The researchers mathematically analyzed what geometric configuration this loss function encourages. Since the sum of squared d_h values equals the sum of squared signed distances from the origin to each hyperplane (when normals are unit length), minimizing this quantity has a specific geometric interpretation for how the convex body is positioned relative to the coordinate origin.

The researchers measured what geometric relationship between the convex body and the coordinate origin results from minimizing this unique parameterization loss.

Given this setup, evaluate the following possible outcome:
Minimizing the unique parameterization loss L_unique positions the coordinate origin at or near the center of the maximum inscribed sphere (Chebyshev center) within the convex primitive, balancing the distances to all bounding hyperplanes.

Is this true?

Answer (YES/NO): NO